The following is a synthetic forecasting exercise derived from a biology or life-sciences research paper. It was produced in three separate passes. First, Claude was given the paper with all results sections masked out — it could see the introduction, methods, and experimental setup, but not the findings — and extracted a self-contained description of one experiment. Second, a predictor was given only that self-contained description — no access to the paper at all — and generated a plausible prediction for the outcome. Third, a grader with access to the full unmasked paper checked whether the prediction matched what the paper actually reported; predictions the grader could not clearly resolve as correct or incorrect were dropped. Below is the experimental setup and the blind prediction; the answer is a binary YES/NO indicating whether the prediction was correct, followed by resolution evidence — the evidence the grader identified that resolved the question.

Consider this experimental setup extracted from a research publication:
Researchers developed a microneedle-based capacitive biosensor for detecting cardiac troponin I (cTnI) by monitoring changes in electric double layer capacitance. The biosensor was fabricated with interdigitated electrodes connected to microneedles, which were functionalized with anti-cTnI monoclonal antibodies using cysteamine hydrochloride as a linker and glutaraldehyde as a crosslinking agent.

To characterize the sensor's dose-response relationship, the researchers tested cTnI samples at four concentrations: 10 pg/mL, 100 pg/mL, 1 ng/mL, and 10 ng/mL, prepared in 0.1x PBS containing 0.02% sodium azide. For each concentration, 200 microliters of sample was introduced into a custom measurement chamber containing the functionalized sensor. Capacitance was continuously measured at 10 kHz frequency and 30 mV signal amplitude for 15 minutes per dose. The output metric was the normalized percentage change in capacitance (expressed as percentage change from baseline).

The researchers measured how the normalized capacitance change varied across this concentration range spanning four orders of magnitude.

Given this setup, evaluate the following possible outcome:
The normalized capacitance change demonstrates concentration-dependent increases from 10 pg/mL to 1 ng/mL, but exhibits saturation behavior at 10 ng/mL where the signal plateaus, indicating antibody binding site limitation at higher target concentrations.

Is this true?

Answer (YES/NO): NO